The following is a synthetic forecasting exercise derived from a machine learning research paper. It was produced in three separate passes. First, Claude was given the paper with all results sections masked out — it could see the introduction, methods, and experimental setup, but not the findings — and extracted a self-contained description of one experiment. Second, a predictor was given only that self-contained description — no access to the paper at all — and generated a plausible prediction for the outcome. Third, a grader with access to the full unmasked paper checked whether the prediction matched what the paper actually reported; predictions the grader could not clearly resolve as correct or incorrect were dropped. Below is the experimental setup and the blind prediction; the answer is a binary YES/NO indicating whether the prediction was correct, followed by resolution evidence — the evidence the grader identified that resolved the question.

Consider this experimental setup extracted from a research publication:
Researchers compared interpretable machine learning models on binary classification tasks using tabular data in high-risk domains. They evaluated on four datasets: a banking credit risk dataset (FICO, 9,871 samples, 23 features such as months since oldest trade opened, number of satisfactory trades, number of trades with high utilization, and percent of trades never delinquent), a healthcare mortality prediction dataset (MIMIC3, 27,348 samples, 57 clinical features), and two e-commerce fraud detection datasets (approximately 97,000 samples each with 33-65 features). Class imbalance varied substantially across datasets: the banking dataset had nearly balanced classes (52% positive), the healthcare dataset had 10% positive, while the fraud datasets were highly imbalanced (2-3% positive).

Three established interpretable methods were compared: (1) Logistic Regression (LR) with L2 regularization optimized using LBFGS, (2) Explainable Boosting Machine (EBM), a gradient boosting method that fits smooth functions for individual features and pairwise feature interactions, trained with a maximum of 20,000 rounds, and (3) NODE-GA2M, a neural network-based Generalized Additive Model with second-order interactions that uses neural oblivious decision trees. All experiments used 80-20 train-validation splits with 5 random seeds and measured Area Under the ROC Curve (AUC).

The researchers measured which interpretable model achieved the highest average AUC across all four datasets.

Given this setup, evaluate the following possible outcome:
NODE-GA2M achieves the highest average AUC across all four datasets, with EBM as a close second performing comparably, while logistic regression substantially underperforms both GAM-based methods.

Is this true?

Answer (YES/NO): NO